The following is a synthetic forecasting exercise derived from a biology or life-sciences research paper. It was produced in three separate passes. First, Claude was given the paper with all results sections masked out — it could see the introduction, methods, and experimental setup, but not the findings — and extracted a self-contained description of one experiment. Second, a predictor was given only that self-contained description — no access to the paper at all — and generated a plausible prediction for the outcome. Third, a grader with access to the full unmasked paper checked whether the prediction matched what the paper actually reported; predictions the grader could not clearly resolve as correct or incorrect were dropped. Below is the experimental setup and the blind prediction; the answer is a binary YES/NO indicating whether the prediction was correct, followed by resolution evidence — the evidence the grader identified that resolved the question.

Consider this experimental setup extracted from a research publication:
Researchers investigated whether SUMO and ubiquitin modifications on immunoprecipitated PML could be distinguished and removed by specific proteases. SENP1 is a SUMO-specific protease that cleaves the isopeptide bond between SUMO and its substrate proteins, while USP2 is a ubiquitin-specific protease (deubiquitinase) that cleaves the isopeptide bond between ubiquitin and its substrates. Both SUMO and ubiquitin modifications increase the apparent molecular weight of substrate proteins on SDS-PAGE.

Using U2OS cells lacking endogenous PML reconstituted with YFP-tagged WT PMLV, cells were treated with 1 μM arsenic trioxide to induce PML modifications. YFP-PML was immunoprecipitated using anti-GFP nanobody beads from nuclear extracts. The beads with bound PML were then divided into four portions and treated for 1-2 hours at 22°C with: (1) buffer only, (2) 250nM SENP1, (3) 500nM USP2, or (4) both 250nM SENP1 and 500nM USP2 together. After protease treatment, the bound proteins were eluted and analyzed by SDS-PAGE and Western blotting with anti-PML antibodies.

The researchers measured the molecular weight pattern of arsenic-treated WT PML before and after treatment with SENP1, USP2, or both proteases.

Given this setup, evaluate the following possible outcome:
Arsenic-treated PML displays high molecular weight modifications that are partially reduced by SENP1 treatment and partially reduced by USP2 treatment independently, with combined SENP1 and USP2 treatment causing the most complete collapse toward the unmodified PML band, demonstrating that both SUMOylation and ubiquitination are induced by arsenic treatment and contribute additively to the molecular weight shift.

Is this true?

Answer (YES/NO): NO